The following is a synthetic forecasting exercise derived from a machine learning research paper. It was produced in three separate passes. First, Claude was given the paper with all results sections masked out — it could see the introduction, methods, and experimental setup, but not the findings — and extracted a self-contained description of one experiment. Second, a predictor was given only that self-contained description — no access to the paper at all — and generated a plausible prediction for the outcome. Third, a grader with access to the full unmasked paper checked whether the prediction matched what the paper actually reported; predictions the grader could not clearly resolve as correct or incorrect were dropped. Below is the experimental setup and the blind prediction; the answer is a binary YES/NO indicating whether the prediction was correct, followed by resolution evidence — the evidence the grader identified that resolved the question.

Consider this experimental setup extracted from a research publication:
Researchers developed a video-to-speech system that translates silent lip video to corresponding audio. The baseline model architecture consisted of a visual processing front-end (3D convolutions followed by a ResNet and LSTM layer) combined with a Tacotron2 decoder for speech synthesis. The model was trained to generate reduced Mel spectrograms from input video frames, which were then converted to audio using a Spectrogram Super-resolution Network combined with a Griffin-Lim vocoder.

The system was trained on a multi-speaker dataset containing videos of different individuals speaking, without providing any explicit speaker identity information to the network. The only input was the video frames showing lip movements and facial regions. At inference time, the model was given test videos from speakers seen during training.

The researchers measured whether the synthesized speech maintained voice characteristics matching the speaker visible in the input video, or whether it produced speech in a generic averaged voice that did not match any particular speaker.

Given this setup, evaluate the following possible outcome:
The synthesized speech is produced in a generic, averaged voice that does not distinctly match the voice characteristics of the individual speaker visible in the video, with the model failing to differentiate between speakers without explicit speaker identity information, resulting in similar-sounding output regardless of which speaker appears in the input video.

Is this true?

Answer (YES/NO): NO